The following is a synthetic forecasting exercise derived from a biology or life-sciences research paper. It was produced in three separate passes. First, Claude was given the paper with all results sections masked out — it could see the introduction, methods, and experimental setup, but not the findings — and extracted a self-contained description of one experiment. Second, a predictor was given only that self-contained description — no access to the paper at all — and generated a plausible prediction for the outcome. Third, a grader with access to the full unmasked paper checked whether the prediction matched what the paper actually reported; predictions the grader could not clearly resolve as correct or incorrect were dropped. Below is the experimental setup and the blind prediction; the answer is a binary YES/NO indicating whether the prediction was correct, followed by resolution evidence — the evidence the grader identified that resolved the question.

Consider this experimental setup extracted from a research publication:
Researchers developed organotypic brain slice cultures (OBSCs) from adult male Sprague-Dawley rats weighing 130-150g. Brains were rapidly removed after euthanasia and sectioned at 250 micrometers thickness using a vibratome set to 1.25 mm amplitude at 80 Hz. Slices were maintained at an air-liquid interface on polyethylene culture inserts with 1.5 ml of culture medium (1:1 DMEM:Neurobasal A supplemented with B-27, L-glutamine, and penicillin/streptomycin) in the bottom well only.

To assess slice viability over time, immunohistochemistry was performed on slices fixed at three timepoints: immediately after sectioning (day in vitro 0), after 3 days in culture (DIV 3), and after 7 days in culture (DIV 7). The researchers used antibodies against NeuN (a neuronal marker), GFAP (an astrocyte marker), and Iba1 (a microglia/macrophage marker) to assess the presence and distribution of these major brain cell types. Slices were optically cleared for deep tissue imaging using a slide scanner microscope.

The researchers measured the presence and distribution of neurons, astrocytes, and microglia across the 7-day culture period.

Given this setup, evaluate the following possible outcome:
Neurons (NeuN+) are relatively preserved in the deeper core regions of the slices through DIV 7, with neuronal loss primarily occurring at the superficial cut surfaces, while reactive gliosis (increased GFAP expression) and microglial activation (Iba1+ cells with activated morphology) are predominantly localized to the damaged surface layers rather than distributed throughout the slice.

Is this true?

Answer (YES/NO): NO